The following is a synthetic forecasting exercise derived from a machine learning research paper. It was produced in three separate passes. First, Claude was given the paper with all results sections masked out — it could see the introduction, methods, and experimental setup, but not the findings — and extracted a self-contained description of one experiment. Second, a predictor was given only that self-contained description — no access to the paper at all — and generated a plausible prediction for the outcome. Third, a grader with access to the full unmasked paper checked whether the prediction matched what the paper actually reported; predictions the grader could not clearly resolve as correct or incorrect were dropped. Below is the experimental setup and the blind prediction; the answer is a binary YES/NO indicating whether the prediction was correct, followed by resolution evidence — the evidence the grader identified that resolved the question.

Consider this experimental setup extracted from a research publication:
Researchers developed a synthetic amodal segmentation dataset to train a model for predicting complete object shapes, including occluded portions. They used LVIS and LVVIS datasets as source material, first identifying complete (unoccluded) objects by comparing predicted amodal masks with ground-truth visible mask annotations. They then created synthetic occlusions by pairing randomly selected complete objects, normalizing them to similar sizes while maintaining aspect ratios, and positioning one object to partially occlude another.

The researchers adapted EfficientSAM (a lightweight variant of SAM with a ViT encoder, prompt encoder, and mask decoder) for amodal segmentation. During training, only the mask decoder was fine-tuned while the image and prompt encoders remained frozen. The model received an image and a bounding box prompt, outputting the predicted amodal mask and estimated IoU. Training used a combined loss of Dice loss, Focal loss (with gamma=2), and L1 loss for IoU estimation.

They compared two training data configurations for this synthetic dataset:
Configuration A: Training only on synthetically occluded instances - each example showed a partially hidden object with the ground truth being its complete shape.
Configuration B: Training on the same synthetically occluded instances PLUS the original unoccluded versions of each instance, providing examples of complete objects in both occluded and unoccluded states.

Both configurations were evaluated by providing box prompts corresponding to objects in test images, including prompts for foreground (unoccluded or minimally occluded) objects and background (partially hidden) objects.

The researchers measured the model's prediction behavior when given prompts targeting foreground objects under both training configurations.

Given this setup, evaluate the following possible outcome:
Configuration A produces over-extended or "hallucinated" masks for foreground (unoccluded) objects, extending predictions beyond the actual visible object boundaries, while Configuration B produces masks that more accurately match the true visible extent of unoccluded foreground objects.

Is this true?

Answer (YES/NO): YES